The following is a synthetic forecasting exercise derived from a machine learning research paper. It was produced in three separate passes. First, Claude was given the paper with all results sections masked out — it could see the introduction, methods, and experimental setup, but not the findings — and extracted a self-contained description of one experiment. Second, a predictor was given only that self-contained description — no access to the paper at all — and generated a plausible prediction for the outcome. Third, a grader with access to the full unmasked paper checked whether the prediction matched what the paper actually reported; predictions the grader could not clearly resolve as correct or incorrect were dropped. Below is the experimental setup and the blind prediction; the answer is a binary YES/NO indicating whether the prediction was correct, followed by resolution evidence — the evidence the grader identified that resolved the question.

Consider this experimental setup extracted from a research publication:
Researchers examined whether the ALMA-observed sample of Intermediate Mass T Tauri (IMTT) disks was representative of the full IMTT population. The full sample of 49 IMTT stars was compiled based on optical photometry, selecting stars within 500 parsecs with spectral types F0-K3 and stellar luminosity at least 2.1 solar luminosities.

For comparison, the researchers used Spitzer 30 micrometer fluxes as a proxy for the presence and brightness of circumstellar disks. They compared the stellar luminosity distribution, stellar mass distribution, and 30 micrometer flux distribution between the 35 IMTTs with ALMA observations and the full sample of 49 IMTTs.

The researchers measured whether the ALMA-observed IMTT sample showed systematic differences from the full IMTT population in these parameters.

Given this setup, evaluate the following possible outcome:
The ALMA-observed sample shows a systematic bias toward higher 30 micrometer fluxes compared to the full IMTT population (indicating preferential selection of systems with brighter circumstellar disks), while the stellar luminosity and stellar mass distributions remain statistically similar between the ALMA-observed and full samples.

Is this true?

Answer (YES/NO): NO